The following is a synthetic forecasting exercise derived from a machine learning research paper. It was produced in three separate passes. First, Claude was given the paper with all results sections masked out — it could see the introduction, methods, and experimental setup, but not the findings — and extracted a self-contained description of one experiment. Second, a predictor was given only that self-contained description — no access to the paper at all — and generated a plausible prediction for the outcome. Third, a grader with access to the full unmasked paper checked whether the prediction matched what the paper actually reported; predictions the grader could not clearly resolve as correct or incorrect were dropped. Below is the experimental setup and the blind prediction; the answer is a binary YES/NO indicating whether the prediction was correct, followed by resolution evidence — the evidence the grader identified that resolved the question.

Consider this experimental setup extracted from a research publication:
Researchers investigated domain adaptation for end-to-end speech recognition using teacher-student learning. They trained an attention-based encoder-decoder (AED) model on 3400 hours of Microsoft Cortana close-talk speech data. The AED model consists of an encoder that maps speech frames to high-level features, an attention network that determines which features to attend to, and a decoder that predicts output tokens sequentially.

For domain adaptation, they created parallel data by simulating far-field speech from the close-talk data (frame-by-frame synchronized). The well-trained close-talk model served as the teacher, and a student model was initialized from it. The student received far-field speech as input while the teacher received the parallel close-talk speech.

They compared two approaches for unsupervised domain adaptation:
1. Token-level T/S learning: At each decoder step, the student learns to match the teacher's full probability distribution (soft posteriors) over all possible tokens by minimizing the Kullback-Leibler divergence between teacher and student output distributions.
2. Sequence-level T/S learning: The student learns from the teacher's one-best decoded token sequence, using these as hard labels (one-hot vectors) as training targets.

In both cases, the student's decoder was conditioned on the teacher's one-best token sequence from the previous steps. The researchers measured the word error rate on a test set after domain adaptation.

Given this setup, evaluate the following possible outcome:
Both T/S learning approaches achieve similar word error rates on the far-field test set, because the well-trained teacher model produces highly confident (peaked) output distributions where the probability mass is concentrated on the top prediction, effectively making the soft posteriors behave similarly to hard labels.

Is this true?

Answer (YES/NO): NO